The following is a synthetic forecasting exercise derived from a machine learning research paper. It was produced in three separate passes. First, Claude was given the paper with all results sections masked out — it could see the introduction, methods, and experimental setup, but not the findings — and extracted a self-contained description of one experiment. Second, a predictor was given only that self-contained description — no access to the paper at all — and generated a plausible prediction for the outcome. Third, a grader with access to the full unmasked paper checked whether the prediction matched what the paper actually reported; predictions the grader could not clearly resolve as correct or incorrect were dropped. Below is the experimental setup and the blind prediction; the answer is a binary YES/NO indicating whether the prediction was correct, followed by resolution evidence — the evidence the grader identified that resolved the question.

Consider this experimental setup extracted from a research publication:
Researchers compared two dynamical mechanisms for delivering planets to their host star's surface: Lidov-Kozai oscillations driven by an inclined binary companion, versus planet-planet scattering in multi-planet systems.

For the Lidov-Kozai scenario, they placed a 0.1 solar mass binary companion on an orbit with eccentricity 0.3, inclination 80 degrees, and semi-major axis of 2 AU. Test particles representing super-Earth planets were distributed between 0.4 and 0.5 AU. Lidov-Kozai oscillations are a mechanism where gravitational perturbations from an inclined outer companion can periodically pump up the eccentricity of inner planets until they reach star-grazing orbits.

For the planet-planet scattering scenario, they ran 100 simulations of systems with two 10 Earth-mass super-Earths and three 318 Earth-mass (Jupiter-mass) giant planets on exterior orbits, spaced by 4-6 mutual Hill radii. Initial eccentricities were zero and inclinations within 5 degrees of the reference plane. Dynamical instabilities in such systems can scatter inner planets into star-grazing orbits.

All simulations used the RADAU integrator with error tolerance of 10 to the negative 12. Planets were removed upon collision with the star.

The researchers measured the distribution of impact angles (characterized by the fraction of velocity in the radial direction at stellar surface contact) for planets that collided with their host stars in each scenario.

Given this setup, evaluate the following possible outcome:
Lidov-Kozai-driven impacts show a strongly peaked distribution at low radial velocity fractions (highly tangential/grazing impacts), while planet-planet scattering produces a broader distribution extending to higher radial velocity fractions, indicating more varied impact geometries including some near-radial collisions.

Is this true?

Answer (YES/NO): NO